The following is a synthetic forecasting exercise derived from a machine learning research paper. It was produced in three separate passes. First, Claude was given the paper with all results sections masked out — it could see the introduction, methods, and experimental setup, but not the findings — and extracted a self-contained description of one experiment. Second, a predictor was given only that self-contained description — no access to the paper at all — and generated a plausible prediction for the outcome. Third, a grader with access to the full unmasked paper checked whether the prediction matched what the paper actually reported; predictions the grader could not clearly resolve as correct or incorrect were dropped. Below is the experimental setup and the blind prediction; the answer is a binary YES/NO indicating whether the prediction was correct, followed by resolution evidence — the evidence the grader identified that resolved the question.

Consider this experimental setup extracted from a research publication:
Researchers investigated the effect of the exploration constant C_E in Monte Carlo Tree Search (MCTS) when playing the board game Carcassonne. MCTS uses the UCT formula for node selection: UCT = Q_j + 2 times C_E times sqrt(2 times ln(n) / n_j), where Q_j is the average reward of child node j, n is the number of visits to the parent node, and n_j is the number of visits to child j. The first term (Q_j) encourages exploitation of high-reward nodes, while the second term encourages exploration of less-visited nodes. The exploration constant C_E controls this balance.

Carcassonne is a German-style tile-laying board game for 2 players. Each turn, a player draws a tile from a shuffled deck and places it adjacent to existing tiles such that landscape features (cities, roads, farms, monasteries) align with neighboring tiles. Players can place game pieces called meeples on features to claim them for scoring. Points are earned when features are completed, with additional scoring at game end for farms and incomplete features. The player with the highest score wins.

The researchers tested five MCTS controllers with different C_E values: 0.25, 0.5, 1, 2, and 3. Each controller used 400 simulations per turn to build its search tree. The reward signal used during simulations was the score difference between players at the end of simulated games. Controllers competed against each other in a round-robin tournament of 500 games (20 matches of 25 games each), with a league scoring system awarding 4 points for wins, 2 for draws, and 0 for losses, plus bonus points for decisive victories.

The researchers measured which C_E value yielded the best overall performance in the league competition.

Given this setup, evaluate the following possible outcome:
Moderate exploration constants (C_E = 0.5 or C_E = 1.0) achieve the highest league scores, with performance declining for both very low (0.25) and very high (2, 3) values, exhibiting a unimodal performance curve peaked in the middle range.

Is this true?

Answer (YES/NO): NO